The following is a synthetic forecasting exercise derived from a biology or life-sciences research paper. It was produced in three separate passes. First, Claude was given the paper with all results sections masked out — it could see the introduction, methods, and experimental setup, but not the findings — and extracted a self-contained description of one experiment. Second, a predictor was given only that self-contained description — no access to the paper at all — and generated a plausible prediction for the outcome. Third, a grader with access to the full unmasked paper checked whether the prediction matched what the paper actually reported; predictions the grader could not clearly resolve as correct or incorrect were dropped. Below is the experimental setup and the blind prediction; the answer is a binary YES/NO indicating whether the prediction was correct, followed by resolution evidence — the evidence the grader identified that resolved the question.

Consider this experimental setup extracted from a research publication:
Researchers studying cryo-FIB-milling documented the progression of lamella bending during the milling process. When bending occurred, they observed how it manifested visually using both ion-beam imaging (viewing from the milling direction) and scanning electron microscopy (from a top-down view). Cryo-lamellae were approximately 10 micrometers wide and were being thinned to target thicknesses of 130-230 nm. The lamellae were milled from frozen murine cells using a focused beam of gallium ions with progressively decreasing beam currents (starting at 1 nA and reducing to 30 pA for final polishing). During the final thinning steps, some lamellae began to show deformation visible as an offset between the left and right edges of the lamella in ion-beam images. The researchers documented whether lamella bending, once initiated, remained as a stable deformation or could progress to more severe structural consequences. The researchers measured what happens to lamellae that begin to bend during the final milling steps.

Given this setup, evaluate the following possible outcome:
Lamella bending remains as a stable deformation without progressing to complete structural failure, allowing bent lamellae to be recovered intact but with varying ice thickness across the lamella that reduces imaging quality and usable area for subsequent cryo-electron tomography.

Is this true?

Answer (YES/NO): NO